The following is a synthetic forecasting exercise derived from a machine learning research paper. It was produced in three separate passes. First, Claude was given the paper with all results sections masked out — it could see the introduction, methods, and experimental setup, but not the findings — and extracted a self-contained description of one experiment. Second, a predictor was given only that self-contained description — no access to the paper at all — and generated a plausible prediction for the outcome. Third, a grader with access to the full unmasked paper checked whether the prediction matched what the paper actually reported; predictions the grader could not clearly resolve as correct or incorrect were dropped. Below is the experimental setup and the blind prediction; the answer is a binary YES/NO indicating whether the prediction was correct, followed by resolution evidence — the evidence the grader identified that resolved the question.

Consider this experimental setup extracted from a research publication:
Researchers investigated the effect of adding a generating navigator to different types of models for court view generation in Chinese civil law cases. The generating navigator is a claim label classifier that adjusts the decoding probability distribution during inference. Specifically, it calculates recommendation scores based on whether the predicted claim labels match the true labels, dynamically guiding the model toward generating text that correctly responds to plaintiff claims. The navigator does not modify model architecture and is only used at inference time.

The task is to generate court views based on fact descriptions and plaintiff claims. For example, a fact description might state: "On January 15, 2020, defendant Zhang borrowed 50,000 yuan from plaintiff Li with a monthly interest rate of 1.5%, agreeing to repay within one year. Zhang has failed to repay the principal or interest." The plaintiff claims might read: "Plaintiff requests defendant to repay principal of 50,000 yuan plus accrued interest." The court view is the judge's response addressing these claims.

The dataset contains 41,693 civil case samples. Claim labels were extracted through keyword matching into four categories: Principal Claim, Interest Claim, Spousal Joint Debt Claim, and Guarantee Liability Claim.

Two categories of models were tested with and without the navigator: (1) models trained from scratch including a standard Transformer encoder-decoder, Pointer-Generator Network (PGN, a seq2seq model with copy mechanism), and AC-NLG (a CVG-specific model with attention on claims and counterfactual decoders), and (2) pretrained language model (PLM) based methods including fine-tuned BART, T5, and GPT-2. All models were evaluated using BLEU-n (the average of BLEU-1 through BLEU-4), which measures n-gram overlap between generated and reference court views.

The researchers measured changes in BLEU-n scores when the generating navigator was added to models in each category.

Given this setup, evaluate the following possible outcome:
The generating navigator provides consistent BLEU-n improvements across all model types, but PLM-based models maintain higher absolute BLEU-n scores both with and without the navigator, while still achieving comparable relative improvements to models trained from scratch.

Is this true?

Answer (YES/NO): NO